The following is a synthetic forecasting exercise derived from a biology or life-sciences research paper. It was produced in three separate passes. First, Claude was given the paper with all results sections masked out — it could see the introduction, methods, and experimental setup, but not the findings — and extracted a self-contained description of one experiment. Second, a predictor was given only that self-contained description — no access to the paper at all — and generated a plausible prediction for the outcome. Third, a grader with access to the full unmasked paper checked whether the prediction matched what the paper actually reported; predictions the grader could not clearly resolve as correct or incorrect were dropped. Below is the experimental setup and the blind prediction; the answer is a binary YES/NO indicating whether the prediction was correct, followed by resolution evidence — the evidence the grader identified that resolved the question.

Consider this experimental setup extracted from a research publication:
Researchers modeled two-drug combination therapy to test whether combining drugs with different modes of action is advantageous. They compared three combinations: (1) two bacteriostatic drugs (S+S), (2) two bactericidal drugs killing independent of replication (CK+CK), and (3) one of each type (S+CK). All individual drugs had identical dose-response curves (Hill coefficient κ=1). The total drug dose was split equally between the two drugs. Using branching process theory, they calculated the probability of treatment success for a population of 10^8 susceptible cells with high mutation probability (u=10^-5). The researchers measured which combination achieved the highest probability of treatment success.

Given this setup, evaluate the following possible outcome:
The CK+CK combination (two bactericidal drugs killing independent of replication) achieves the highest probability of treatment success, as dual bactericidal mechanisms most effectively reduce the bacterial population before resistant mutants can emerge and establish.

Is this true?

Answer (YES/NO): NO